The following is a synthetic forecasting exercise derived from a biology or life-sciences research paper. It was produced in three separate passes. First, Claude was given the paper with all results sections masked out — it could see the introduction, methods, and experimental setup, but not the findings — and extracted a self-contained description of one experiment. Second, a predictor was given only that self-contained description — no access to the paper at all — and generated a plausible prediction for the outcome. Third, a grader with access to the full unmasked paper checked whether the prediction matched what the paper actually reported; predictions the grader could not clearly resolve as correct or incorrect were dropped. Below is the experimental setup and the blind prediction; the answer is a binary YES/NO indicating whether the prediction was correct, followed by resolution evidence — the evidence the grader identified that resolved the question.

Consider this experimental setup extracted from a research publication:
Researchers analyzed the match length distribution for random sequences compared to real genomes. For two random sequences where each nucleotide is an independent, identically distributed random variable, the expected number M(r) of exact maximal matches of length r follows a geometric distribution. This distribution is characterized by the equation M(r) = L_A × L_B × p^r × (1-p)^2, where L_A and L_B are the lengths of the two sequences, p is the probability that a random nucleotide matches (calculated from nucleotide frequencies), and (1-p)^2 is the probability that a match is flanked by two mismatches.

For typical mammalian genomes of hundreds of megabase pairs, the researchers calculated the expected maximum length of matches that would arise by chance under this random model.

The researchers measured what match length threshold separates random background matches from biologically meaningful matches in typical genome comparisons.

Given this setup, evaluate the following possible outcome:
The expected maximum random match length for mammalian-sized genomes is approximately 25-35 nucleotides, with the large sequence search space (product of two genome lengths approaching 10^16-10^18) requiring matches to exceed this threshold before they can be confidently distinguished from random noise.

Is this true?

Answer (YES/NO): NO